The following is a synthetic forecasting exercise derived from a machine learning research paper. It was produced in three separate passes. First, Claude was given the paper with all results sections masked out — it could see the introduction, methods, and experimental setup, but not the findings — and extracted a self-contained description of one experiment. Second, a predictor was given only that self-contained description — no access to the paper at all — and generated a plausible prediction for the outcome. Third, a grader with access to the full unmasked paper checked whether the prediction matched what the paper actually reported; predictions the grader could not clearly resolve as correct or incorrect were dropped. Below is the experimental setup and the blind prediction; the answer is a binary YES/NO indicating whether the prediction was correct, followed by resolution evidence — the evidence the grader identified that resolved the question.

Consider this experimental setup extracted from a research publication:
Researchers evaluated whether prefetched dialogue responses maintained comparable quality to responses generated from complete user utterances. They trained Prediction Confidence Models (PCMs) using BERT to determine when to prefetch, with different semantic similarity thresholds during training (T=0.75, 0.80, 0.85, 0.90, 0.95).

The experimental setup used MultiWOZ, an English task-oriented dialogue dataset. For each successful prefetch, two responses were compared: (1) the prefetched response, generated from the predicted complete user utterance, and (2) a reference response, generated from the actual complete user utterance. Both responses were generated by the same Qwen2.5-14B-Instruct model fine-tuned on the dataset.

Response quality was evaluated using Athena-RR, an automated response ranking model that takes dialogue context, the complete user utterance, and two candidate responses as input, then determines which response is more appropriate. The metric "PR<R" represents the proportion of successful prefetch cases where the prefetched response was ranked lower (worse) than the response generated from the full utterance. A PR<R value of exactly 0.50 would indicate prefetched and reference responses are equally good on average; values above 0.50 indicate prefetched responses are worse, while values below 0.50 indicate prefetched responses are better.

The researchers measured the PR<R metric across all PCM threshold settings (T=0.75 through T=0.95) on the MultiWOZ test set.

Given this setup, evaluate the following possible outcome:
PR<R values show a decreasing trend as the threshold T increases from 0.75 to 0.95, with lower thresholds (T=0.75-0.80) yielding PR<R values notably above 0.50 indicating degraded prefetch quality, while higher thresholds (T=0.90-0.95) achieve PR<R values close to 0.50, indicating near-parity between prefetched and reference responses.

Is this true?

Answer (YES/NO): NO